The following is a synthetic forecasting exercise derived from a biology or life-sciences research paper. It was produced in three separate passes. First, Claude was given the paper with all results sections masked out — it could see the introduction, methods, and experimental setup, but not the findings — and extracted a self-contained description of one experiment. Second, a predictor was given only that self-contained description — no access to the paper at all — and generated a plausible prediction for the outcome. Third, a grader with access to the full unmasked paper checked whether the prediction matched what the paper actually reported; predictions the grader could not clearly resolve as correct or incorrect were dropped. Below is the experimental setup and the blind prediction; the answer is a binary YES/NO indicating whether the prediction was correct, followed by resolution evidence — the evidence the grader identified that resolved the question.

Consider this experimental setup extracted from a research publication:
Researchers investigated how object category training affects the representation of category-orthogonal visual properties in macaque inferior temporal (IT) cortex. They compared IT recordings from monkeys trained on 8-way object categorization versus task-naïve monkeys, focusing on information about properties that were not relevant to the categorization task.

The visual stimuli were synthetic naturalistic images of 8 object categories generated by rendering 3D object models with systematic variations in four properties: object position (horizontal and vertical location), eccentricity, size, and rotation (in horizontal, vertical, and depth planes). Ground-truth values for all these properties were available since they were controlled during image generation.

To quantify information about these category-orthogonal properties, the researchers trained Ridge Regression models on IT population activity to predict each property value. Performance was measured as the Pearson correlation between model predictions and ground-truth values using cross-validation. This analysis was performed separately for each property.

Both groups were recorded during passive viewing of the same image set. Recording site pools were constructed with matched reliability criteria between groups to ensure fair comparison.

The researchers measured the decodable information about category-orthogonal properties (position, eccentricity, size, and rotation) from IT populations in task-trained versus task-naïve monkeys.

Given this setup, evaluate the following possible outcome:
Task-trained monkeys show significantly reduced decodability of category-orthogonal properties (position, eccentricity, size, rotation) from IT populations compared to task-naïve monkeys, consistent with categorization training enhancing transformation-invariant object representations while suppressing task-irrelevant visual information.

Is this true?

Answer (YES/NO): NO